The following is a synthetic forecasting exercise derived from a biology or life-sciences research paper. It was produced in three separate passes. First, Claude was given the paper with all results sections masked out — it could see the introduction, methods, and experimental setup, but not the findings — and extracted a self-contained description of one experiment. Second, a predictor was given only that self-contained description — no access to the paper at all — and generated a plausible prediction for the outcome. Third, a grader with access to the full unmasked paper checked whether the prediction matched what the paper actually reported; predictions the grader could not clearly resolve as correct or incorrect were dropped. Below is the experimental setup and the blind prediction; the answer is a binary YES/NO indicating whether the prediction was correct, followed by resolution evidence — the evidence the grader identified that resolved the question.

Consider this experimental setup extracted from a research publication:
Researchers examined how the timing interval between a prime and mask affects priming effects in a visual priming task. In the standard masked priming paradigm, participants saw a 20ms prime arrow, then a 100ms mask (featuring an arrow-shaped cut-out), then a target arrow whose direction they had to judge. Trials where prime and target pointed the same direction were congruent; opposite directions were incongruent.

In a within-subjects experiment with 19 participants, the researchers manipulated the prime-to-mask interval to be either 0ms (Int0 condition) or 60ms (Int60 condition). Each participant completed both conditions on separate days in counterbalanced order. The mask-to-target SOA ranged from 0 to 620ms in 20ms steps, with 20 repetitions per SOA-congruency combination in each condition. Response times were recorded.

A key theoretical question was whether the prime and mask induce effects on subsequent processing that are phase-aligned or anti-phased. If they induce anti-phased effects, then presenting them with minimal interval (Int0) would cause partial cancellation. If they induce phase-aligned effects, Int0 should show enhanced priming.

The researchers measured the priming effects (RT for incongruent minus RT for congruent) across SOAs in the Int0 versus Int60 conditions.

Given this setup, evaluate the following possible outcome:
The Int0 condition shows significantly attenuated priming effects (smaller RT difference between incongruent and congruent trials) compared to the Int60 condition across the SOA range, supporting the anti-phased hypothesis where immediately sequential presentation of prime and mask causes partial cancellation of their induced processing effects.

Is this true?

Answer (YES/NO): YES